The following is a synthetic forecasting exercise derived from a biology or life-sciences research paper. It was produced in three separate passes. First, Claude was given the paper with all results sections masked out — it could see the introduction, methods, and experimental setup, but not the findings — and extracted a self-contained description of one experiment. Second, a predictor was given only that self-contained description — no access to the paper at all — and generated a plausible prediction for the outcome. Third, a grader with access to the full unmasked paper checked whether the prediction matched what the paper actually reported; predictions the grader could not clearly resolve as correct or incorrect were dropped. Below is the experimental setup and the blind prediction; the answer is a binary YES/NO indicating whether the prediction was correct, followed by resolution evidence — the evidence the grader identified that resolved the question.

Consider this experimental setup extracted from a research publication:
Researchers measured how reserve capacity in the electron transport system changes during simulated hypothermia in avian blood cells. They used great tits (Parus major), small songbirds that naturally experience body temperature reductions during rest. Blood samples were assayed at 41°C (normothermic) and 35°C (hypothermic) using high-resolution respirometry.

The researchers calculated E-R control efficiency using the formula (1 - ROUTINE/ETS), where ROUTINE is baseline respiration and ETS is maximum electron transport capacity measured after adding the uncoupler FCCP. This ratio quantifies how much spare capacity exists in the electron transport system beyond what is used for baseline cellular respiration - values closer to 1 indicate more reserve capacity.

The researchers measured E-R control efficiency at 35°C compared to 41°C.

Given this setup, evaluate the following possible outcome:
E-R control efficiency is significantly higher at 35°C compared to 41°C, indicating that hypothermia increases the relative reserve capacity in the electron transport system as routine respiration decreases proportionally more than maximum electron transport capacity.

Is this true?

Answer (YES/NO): YES